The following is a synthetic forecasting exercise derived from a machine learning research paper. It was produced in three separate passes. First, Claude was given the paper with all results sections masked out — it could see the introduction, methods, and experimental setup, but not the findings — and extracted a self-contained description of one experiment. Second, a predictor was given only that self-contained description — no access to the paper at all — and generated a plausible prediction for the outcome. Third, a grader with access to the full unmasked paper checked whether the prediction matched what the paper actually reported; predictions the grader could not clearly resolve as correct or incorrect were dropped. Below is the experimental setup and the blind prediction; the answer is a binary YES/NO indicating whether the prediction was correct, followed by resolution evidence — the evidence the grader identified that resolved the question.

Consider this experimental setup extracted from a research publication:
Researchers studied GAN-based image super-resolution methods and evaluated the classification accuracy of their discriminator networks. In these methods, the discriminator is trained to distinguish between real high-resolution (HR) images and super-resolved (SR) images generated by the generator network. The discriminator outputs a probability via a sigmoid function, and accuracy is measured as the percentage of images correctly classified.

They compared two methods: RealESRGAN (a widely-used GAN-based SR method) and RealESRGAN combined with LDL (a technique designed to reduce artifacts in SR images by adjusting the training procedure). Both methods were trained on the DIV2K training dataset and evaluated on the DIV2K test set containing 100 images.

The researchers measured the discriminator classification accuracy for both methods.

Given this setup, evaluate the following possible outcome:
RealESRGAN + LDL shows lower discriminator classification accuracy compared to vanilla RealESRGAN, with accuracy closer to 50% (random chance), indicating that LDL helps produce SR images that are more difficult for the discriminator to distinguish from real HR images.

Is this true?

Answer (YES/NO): NO